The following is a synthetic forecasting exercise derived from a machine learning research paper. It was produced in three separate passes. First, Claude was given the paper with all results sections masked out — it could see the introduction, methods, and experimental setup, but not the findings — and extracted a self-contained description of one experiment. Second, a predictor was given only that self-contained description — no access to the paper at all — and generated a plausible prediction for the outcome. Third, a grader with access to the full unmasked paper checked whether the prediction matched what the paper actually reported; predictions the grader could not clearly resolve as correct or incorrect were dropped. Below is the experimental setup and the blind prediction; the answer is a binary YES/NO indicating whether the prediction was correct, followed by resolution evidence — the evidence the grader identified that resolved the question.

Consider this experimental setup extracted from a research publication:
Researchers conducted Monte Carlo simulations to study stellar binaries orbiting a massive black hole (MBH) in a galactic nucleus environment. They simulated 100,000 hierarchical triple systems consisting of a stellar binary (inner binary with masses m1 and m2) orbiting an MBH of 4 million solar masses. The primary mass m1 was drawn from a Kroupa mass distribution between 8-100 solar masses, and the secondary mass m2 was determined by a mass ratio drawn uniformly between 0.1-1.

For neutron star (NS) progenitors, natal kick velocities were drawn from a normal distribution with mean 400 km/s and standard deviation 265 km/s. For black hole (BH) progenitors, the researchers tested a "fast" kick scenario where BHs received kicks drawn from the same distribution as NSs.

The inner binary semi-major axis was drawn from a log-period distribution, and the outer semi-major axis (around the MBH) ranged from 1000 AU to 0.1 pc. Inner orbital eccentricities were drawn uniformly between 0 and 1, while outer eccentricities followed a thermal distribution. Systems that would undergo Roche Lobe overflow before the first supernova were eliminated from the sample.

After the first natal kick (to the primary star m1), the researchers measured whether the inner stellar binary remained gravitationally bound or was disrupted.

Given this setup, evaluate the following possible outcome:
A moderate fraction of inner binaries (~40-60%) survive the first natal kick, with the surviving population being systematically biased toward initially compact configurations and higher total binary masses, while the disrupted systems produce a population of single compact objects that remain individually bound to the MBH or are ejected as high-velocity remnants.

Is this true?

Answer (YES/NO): NO